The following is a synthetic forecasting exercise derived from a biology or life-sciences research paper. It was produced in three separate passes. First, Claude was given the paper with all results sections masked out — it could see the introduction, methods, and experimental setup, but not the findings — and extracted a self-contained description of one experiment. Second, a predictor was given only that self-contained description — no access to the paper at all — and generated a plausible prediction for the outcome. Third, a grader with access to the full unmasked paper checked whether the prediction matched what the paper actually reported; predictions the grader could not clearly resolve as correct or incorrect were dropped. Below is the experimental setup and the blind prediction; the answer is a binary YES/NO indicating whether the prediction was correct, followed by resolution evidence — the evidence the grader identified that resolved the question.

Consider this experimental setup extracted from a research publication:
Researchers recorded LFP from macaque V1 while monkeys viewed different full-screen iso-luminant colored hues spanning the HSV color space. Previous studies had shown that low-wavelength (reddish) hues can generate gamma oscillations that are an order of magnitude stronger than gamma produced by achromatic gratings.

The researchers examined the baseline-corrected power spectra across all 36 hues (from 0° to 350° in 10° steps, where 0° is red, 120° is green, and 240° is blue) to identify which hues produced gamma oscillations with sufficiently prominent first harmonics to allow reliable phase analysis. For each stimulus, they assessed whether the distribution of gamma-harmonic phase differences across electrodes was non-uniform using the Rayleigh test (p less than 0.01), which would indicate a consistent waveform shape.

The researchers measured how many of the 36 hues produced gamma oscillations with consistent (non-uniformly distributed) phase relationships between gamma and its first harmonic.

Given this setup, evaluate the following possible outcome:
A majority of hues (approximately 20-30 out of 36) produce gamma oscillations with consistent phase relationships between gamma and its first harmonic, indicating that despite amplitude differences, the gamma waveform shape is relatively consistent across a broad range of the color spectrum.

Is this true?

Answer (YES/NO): YES